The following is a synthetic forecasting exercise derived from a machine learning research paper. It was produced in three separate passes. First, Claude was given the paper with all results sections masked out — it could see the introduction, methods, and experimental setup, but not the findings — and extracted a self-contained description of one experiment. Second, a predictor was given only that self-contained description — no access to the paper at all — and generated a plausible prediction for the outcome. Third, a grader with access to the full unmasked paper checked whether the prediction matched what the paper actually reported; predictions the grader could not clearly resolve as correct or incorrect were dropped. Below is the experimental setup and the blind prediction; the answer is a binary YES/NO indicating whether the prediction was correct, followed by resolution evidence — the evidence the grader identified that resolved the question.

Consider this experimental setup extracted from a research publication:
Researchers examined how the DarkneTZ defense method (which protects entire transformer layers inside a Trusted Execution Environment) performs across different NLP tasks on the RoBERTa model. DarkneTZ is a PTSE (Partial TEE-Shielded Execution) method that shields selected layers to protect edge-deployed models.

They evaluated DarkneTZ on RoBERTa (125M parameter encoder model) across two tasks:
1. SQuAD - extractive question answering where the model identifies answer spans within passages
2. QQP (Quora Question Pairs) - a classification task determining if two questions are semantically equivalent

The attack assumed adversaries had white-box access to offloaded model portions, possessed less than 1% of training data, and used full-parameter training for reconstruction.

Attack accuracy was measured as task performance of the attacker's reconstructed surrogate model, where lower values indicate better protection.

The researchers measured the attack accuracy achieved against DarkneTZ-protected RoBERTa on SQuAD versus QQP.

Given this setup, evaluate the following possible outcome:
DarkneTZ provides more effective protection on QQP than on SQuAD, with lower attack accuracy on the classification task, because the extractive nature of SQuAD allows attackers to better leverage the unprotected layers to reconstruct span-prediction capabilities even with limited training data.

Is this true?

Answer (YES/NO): NO